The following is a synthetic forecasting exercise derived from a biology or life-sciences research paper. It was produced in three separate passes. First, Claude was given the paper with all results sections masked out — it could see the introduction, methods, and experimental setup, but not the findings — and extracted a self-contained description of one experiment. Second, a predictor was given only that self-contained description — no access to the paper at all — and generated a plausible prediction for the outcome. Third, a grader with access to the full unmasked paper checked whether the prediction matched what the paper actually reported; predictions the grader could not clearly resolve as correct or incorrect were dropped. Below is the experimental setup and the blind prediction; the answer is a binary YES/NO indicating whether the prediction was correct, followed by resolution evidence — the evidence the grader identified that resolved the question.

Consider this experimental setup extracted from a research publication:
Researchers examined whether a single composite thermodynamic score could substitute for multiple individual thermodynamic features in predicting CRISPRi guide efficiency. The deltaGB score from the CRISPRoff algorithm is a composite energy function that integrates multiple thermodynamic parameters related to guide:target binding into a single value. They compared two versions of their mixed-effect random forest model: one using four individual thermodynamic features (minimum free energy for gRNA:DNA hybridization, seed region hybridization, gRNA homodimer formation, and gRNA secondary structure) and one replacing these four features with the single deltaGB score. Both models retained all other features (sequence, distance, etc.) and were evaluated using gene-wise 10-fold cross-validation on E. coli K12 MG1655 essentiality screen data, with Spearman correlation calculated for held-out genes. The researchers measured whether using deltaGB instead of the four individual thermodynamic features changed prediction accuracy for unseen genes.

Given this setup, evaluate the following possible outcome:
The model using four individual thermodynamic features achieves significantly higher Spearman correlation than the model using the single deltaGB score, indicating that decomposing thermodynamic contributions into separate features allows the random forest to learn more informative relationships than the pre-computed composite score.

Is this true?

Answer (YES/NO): NO